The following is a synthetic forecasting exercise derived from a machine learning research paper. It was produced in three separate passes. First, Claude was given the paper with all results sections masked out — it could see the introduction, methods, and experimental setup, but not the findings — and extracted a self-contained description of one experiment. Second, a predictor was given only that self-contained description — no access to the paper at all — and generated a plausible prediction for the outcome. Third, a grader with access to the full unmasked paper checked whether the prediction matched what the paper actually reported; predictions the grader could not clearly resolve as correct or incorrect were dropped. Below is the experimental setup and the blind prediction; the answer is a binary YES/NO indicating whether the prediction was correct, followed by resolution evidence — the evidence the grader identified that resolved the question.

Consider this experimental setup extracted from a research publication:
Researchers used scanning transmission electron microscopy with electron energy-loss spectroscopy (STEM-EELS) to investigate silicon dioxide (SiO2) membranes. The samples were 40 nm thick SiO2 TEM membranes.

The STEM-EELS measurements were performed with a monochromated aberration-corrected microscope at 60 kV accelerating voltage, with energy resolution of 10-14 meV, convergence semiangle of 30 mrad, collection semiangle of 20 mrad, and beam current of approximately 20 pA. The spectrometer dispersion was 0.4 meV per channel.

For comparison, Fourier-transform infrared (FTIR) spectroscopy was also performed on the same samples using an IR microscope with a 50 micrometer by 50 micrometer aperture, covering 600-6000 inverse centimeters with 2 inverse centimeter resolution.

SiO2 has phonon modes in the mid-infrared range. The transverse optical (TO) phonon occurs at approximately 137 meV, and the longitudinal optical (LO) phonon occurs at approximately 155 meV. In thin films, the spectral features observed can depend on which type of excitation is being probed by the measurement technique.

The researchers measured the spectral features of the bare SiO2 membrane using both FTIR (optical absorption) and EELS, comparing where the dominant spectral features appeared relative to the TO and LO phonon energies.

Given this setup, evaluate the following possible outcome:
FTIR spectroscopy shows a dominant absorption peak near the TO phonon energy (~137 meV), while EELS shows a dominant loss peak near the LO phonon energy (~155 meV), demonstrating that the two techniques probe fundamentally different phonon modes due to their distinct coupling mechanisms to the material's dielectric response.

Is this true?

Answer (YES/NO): NO